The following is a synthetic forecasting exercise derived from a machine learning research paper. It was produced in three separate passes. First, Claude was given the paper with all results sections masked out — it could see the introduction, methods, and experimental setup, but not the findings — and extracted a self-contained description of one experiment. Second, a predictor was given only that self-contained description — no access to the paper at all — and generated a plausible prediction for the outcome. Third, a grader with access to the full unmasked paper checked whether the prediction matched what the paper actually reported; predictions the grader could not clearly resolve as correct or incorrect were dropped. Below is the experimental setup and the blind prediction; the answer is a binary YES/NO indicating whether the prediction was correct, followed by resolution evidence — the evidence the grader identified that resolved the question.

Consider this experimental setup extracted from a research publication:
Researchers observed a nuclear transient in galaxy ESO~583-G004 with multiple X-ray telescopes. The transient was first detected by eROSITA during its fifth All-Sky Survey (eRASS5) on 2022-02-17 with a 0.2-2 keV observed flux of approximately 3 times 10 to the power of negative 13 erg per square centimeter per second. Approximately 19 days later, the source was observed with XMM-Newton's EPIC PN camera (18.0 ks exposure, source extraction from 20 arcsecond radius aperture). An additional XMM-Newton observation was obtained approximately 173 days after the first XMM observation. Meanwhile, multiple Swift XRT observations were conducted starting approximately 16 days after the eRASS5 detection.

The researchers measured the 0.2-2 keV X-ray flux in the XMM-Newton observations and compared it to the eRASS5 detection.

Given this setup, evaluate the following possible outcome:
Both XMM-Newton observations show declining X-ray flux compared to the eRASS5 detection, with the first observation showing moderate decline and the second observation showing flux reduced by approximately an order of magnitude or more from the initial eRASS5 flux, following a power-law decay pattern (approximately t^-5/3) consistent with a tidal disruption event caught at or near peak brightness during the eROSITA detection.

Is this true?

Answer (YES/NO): NO